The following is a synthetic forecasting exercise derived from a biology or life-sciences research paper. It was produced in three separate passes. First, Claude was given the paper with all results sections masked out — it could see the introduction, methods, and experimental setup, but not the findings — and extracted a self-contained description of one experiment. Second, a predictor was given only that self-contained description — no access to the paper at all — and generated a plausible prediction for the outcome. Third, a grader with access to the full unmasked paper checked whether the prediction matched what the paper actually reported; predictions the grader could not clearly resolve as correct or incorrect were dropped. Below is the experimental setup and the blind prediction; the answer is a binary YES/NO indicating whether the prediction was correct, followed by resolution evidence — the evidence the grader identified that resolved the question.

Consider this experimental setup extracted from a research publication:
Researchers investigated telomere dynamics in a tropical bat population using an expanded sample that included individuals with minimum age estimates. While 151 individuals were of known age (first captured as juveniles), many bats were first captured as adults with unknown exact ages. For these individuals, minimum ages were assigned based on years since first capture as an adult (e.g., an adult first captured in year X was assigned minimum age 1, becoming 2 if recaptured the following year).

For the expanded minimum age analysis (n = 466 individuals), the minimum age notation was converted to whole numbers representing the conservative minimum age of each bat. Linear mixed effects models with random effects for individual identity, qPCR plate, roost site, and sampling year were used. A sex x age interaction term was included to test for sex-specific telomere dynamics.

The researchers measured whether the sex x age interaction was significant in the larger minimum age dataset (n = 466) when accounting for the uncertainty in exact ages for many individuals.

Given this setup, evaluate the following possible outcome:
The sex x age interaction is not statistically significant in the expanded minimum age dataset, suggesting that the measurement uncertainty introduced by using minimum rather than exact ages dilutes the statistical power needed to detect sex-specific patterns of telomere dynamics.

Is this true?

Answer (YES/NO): NO